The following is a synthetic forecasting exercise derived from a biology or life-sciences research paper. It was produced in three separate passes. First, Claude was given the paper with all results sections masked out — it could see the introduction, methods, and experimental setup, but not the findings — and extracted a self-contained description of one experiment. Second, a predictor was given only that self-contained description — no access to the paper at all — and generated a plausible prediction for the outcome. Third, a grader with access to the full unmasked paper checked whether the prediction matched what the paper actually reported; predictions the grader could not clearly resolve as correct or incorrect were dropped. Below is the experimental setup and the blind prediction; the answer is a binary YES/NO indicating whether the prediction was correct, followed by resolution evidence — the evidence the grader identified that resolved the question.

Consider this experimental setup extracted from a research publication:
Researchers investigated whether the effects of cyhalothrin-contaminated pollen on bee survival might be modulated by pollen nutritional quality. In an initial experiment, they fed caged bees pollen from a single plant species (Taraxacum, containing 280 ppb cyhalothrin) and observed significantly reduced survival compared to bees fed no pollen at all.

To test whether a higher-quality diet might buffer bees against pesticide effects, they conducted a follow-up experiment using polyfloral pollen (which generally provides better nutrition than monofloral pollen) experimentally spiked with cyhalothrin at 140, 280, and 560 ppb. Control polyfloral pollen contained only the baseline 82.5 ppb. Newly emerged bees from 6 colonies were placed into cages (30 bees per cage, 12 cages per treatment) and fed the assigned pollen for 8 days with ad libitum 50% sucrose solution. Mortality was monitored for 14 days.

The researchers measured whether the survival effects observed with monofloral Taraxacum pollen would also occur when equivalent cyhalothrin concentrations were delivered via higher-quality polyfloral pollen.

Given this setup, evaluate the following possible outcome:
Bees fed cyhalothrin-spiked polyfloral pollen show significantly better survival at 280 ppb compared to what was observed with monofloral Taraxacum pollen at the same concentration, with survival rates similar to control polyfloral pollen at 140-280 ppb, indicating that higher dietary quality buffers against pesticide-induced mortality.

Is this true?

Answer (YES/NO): YES